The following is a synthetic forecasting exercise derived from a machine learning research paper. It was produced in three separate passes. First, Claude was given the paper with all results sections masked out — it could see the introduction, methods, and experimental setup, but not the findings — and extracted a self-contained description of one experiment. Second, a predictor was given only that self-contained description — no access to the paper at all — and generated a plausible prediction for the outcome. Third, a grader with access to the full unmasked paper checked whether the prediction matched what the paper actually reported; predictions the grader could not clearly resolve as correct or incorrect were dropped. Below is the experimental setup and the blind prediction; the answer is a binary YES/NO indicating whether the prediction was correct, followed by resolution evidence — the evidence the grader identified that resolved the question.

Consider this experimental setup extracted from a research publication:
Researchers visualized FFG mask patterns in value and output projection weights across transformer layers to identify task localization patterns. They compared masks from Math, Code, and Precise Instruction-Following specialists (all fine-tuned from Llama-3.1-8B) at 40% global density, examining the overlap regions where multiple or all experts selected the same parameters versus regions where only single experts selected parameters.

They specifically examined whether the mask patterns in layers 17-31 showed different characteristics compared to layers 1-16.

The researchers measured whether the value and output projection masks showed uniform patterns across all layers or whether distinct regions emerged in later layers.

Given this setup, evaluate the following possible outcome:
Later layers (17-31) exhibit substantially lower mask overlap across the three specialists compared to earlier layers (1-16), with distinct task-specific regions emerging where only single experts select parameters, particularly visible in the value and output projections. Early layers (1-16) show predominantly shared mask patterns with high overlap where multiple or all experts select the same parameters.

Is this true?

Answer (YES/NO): NO